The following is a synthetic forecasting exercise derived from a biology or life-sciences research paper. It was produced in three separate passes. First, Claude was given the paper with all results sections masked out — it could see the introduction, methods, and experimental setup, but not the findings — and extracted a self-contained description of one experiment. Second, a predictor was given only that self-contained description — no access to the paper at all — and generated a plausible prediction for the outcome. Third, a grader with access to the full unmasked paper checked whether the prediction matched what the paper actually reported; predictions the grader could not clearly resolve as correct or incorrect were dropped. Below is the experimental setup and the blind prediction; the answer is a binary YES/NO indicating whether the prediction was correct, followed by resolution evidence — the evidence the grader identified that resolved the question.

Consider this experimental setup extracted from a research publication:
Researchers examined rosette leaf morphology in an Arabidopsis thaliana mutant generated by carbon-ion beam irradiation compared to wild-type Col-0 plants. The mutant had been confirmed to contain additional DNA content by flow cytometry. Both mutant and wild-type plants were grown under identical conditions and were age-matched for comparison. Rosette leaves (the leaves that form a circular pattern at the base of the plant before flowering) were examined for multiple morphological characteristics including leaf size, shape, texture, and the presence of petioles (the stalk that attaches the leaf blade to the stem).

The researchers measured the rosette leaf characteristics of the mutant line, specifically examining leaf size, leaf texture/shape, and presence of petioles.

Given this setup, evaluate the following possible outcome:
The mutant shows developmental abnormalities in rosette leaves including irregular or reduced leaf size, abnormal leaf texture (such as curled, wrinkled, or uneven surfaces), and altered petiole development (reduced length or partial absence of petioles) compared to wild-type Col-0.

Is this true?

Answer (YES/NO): NO